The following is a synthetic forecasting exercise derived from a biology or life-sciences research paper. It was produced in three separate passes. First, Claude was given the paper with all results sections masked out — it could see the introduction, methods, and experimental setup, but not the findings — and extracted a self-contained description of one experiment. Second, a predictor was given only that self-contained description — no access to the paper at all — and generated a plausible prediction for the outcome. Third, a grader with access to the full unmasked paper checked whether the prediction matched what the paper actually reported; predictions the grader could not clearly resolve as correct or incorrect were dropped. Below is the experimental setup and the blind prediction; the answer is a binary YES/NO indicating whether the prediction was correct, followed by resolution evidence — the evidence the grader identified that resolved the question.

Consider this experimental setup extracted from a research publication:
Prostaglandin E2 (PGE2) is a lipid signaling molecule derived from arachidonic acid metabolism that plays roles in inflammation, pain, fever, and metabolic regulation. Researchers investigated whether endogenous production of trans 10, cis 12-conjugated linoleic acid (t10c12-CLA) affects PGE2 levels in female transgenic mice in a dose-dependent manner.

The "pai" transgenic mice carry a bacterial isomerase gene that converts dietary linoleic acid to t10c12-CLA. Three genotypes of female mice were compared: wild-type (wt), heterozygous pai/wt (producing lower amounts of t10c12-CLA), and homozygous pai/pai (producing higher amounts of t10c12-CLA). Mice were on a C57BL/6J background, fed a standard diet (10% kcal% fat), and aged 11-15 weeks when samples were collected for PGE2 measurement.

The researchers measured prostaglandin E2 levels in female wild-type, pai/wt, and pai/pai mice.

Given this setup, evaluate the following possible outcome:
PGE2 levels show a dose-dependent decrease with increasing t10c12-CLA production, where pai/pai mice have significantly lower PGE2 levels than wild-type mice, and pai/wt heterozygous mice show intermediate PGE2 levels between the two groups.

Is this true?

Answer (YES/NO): NO